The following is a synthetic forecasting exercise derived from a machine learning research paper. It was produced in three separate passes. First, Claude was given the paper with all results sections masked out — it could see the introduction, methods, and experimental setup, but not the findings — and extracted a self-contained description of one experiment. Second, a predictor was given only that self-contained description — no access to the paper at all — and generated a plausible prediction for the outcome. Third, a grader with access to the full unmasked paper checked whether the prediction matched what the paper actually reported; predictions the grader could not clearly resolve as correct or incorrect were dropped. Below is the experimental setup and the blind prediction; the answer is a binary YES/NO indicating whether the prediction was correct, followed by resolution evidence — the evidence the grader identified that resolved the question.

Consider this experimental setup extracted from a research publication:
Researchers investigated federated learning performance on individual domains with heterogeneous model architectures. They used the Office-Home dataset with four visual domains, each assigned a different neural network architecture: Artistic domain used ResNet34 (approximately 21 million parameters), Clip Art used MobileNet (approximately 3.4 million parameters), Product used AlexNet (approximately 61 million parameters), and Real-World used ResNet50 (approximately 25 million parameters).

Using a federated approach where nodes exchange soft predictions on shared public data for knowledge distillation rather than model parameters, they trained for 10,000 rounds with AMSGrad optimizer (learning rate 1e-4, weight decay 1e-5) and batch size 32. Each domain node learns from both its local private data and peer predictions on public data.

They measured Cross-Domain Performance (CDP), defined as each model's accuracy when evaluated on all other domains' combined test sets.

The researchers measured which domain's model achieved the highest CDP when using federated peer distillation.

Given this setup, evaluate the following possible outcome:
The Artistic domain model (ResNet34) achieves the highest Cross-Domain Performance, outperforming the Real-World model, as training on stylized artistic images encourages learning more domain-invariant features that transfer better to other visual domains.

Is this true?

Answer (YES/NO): NO